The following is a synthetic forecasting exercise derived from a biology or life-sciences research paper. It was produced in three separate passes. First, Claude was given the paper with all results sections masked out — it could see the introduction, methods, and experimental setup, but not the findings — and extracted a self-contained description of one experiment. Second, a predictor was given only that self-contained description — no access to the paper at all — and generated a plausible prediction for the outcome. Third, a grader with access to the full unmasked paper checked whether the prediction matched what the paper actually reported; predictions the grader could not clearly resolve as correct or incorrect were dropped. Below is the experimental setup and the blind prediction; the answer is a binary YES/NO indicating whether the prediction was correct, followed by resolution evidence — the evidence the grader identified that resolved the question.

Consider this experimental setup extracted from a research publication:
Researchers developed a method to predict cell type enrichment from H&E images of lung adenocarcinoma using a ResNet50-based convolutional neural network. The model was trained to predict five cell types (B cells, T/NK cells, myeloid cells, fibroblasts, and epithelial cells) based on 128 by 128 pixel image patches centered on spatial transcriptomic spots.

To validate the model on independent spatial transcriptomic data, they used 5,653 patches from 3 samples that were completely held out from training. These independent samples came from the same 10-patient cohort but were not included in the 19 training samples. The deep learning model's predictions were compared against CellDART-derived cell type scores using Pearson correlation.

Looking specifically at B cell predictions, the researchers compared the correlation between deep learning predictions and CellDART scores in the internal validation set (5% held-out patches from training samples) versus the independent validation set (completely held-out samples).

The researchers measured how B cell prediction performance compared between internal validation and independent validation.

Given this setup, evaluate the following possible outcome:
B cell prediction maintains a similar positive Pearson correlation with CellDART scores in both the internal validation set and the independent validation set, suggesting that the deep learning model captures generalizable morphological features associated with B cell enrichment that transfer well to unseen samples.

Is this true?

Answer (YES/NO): NO